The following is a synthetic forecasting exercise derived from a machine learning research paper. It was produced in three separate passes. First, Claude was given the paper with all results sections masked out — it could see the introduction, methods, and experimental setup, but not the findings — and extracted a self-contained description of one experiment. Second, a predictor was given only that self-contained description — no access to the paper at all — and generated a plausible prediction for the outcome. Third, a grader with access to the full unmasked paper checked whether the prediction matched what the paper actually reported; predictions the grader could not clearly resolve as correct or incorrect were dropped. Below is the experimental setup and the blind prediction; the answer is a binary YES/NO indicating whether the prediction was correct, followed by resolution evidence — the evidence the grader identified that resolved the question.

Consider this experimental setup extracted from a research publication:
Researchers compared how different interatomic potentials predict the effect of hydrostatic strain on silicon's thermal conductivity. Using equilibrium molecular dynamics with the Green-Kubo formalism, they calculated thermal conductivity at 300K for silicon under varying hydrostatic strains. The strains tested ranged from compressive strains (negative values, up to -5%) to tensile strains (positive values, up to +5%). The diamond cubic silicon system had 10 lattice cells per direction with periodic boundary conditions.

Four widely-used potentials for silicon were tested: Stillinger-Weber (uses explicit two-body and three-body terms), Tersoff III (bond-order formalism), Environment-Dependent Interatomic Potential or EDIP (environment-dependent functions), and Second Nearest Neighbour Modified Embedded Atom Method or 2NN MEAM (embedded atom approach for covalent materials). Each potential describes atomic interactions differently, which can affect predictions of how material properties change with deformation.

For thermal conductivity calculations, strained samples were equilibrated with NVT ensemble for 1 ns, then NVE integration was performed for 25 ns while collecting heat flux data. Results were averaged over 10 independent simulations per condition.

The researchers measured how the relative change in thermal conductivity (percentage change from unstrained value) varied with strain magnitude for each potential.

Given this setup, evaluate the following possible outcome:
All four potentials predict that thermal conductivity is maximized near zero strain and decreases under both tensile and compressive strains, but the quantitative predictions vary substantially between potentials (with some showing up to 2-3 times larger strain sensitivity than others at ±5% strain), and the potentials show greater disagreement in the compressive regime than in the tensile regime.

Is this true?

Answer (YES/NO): NO